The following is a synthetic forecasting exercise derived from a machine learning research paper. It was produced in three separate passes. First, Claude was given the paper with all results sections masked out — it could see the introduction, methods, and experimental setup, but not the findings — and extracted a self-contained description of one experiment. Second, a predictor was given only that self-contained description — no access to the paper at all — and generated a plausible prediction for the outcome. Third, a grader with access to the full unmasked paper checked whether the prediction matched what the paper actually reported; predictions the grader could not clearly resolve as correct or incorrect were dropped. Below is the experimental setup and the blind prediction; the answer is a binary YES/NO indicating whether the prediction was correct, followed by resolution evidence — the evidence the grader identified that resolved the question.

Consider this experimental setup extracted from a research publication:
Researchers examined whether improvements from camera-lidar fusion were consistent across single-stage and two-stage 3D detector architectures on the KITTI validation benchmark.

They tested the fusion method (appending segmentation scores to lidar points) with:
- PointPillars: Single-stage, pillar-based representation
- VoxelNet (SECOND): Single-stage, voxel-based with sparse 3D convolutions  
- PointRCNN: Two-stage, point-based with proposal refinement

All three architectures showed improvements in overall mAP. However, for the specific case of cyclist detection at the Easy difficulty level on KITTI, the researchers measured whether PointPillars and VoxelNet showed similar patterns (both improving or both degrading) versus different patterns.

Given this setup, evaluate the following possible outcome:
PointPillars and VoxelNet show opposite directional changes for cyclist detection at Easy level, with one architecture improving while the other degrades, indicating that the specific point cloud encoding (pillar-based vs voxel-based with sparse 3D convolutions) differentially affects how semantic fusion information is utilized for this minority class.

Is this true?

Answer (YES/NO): YES